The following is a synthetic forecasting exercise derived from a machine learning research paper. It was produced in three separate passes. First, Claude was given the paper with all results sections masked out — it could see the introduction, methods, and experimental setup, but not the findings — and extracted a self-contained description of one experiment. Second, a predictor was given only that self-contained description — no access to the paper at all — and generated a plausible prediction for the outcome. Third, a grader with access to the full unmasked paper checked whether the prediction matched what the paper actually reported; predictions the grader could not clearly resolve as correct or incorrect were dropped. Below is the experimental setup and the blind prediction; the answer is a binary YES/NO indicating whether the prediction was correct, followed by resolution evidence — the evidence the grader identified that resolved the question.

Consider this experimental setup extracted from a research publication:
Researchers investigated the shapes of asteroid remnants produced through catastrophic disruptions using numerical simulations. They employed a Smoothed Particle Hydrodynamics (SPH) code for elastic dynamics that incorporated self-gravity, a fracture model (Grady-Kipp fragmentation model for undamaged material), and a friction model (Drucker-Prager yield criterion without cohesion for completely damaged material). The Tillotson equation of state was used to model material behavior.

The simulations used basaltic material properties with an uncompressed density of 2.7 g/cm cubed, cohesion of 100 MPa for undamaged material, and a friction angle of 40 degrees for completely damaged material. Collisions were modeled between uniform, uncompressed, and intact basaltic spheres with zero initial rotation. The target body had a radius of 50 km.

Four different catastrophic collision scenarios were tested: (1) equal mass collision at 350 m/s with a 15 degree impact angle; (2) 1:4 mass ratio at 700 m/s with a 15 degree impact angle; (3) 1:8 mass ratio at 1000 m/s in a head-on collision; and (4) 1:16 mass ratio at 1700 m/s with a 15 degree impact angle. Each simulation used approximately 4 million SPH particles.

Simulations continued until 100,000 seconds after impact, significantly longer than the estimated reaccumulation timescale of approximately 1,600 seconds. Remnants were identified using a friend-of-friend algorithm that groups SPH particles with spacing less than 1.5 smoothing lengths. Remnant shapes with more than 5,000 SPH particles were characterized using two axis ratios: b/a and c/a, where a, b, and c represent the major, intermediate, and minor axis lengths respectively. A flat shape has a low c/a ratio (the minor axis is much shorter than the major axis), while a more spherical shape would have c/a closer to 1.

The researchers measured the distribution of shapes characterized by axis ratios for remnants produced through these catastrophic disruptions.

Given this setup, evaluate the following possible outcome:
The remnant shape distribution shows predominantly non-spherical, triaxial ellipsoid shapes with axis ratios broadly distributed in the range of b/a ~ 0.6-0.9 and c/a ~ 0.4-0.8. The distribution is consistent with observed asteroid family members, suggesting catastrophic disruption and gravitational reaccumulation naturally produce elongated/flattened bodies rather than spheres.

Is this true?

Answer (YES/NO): NO